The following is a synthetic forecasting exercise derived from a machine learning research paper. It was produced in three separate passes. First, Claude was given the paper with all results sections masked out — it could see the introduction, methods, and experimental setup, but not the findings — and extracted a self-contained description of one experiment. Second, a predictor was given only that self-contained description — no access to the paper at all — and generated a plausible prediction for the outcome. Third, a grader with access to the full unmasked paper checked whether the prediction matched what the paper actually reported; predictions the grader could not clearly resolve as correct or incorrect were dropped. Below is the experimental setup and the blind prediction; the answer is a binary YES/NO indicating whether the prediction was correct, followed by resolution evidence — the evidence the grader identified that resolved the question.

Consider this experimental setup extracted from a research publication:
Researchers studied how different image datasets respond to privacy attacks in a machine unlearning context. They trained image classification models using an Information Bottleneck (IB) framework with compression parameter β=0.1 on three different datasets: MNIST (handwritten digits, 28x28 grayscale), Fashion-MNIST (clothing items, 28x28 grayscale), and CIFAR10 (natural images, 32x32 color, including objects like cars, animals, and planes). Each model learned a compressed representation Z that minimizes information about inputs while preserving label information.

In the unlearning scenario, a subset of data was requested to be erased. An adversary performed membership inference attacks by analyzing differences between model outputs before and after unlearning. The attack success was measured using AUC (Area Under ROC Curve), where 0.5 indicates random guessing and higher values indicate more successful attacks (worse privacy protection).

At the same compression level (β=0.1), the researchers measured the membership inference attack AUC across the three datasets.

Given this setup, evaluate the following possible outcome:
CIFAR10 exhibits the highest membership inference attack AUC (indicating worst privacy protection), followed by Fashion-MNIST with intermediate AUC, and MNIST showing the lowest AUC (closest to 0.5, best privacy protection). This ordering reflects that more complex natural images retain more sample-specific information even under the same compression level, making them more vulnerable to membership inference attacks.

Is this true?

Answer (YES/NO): NO